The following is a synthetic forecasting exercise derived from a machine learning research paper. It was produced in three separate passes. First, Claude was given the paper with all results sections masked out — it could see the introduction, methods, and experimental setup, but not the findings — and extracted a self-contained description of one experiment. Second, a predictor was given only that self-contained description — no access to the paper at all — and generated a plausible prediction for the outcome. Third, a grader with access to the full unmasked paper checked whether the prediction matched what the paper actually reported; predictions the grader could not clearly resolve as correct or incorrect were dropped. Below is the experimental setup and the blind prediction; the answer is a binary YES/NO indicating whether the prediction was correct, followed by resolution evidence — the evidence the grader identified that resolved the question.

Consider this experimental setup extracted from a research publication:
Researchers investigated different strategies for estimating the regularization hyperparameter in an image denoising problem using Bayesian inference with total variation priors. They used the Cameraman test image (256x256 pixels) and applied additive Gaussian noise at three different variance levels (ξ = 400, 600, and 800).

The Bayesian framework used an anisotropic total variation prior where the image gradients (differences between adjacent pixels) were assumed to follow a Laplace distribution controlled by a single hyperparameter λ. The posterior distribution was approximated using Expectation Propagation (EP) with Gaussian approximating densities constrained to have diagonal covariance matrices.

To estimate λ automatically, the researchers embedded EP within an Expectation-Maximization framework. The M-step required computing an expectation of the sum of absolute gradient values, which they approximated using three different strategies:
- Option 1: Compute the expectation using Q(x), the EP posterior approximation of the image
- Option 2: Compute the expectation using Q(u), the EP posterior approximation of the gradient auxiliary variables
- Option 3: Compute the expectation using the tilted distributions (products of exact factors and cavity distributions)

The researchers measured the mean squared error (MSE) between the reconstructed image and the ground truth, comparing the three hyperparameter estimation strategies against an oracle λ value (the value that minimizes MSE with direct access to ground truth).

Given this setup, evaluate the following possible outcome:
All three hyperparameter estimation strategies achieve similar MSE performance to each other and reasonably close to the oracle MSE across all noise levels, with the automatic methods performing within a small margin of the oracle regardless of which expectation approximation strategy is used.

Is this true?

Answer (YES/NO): NO